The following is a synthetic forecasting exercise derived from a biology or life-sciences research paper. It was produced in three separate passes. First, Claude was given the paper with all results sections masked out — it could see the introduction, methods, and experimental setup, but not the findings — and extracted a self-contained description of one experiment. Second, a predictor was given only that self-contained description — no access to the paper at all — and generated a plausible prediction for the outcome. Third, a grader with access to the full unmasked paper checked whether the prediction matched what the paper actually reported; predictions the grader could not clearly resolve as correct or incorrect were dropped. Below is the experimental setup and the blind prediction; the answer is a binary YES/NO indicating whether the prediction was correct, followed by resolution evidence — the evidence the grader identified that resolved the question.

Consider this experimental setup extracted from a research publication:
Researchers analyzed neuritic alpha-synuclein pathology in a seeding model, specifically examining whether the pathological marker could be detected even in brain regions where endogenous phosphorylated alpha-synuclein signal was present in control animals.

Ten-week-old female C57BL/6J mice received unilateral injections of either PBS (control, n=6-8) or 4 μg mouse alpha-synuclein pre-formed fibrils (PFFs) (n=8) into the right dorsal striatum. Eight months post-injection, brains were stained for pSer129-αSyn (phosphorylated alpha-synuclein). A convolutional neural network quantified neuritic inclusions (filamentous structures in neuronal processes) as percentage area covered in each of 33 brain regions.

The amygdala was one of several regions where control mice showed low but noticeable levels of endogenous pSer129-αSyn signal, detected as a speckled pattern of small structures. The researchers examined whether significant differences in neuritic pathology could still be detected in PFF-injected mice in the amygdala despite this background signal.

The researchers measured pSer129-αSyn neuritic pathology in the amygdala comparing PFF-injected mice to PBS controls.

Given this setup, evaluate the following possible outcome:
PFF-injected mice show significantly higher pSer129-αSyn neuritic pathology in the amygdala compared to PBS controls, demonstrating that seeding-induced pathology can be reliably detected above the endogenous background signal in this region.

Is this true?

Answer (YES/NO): YES